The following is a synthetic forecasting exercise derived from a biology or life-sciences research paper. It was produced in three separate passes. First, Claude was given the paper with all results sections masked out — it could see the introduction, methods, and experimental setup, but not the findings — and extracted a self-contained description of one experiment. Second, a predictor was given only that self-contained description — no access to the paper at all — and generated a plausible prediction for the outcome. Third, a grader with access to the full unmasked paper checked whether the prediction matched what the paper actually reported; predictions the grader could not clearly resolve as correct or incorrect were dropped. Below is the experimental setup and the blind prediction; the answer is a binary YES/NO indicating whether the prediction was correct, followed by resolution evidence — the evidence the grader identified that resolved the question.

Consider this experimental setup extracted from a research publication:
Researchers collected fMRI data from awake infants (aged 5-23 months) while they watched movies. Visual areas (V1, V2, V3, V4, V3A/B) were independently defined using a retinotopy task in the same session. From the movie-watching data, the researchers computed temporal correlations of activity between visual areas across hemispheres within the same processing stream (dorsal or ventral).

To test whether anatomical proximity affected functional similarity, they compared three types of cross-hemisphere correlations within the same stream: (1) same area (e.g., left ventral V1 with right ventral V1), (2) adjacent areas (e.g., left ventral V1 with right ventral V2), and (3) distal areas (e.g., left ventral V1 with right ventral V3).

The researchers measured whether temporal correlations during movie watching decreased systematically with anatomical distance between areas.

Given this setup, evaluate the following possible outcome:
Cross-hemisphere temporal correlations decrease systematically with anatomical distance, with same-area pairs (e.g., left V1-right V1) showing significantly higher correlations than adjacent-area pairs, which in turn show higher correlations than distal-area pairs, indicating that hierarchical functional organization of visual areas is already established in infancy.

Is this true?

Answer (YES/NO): YES